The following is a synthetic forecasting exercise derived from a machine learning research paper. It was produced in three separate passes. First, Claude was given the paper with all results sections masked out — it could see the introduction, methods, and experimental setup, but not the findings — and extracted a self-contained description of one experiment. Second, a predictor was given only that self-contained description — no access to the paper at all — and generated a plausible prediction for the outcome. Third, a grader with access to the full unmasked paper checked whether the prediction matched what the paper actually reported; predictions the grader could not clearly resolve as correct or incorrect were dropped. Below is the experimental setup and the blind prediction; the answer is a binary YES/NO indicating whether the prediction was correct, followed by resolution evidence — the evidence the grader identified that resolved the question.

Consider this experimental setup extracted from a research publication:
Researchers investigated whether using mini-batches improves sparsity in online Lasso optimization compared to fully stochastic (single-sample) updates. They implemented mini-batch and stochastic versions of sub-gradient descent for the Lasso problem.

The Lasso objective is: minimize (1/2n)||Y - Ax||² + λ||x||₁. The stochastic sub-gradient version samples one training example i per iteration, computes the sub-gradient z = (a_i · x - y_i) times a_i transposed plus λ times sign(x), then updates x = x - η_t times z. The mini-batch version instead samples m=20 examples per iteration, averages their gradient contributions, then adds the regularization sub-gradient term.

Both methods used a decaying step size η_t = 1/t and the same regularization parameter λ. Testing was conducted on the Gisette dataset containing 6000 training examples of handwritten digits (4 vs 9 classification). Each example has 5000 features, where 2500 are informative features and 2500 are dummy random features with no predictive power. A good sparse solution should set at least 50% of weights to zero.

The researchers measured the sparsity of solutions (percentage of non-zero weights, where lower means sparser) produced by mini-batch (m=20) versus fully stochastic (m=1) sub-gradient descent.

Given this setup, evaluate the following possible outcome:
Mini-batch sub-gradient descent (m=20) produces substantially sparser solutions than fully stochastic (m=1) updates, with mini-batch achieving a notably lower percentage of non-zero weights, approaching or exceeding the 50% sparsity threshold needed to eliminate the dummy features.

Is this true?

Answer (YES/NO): NO